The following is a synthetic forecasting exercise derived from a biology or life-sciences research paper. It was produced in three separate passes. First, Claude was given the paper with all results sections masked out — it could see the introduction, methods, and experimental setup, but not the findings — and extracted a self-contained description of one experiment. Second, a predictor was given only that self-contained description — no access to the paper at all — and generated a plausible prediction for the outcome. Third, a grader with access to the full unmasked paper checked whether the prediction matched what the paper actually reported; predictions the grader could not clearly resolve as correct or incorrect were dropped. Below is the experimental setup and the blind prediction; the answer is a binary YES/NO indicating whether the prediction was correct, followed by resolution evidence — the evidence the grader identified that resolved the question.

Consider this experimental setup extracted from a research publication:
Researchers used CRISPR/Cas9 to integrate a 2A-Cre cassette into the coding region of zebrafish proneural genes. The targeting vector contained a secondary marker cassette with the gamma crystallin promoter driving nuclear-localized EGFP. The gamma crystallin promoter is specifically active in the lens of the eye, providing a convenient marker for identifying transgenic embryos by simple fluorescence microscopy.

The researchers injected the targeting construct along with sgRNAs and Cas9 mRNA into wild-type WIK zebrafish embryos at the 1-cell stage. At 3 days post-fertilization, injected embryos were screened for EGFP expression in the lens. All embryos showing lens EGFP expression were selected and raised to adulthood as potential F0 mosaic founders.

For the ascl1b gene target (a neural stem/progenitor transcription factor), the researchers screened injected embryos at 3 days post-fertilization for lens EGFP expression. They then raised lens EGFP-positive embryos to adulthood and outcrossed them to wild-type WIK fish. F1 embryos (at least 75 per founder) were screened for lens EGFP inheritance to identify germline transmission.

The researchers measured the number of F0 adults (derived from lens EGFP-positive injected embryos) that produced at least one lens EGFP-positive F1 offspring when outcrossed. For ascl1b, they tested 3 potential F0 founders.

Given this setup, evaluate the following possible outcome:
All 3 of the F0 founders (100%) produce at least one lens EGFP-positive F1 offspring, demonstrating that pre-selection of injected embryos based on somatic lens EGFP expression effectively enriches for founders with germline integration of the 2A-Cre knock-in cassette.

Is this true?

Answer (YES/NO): YES